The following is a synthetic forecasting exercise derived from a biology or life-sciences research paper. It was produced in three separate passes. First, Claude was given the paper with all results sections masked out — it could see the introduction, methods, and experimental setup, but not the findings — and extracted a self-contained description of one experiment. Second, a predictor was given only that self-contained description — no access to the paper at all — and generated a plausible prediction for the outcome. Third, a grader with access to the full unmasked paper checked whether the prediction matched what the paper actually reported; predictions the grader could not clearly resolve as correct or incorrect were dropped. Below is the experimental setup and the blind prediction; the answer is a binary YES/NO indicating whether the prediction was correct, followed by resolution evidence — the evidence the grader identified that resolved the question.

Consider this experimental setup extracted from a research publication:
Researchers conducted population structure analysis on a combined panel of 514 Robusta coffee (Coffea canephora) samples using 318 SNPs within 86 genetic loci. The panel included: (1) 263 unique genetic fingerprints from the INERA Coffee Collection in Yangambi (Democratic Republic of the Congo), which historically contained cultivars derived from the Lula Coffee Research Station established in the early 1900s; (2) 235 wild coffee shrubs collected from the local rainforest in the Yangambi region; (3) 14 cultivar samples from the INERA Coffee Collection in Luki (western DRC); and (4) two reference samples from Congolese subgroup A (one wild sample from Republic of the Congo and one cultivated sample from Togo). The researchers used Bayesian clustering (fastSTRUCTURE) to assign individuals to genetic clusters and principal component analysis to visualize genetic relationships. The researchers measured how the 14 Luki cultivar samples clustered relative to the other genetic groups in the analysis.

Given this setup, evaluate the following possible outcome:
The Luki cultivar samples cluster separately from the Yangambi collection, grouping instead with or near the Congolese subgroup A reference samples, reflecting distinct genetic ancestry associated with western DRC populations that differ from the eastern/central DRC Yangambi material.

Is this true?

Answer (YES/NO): YES